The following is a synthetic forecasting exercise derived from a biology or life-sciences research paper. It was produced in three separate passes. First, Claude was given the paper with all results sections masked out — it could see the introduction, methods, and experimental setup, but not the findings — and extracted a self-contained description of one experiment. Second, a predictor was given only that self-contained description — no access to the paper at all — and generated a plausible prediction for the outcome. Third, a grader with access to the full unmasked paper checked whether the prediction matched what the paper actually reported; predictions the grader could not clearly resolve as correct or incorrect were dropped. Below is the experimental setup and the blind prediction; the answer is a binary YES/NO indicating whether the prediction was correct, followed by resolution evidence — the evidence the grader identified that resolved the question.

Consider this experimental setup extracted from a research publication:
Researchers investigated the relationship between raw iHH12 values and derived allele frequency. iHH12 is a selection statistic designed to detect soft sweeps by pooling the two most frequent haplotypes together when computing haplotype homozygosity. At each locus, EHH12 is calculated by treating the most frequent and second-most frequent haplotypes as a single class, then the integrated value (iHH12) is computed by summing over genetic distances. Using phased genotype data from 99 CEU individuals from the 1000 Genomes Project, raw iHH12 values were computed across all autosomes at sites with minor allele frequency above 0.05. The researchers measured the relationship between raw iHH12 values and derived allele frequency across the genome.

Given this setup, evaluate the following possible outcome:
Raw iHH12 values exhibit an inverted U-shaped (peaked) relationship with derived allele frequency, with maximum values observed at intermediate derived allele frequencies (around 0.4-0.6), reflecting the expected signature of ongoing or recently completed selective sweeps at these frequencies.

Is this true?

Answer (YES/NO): NO